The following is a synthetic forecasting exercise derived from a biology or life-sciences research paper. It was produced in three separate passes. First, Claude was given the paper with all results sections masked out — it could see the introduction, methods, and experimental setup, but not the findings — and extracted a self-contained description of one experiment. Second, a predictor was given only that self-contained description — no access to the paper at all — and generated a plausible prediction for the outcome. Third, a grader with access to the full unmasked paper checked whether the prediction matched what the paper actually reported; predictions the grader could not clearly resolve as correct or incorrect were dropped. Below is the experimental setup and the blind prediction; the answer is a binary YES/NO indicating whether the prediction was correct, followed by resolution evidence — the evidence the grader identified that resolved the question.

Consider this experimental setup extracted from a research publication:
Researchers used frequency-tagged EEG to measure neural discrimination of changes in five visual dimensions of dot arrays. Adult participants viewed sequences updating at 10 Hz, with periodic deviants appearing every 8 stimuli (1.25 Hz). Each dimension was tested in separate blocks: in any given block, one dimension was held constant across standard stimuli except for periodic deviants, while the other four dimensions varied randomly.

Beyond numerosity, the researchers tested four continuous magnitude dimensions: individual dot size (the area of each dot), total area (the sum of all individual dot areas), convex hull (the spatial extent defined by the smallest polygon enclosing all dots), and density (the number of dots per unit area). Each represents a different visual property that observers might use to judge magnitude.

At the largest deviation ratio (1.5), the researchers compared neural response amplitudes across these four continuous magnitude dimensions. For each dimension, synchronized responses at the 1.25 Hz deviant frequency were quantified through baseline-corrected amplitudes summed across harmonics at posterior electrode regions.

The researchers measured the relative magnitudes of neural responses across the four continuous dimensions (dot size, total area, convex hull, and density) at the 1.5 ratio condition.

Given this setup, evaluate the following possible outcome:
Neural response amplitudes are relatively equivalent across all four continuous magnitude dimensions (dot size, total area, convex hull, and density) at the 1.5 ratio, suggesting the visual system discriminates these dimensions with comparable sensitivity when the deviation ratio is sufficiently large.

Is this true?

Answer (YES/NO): NO